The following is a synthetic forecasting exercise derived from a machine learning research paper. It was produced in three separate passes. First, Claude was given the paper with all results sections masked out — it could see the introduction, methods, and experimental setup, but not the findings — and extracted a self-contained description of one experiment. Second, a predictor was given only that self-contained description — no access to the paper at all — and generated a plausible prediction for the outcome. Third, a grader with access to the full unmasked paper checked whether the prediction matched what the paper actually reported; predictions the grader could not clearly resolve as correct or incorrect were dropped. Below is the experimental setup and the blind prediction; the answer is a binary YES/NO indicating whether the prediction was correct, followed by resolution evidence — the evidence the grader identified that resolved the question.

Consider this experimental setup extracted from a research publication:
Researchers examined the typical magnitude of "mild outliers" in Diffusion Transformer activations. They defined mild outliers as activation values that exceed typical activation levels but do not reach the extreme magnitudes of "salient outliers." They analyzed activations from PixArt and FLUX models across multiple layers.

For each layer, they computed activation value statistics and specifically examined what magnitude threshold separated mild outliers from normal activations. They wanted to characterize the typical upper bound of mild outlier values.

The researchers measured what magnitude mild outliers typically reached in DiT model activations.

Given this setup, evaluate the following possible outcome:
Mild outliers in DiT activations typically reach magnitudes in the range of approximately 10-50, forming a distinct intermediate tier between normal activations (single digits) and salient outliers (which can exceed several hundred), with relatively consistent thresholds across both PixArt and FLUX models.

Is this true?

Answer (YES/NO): NO